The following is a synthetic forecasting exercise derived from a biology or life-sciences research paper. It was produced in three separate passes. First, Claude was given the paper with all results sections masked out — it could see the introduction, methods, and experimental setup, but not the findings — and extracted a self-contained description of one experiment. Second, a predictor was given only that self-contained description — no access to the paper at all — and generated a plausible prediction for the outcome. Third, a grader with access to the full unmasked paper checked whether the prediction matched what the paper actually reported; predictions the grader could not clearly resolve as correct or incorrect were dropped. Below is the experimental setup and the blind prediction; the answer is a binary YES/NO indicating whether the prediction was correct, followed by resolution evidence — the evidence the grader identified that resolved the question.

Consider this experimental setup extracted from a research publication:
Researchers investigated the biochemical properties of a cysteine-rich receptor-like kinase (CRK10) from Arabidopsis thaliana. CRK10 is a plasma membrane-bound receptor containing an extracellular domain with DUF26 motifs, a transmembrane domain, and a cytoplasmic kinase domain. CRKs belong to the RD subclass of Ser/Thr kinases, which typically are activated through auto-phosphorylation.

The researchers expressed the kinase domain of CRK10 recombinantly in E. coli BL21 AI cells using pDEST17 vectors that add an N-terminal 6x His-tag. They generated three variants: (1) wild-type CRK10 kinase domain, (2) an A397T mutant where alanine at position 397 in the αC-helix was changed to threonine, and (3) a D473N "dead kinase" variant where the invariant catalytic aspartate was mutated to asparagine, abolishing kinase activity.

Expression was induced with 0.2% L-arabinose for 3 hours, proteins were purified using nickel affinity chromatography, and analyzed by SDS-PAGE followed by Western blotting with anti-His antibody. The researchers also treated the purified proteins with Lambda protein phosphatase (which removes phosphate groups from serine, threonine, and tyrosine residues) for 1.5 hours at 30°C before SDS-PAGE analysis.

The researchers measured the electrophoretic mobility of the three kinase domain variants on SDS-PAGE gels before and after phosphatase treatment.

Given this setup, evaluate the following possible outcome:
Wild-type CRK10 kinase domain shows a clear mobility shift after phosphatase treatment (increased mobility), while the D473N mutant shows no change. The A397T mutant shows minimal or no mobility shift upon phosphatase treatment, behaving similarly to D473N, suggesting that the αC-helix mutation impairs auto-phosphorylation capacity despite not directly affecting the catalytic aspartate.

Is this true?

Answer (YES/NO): NO